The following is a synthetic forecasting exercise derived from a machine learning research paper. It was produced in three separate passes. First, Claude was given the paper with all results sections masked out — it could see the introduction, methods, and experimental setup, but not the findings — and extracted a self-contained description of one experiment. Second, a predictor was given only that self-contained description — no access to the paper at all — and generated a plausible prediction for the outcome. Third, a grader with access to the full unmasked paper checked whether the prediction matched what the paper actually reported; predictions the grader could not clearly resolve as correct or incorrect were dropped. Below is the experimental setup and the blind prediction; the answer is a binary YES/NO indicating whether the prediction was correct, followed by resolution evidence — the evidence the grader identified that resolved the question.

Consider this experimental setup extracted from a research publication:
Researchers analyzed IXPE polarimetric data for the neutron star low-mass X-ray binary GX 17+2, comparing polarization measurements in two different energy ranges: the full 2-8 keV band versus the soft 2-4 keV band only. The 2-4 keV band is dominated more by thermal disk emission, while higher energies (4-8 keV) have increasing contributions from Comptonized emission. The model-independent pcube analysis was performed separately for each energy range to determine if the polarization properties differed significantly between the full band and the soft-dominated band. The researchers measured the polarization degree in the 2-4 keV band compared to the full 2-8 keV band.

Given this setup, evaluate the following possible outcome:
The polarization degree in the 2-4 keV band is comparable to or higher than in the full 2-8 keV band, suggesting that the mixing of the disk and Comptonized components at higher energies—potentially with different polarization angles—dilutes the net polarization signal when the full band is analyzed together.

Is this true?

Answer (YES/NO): NO